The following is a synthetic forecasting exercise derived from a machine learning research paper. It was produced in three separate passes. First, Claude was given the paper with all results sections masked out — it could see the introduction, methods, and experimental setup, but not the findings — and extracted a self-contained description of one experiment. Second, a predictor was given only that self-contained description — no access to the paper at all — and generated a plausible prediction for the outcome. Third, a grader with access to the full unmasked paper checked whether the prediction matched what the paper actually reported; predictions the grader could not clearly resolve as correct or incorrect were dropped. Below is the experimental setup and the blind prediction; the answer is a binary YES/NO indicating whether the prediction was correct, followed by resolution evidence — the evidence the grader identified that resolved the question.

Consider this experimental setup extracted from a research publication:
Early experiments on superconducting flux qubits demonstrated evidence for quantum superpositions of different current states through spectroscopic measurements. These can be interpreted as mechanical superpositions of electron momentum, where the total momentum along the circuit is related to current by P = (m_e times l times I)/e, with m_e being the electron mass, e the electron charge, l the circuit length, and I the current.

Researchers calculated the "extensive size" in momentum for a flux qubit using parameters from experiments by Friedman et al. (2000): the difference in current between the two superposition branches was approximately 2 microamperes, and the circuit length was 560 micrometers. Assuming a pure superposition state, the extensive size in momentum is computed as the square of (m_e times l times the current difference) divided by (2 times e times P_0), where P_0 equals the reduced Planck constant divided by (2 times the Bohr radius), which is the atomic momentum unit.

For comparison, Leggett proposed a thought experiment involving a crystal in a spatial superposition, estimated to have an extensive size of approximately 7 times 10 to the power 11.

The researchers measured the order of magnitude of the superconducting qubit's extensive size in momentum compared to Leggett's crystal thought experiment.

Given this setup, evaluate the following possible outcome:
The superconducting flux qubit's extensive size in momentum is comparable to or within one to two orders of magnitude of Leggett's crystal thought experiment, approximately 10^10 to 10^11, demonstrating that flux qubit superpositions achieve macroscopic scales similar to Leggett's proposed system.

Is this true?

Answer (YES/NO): NO